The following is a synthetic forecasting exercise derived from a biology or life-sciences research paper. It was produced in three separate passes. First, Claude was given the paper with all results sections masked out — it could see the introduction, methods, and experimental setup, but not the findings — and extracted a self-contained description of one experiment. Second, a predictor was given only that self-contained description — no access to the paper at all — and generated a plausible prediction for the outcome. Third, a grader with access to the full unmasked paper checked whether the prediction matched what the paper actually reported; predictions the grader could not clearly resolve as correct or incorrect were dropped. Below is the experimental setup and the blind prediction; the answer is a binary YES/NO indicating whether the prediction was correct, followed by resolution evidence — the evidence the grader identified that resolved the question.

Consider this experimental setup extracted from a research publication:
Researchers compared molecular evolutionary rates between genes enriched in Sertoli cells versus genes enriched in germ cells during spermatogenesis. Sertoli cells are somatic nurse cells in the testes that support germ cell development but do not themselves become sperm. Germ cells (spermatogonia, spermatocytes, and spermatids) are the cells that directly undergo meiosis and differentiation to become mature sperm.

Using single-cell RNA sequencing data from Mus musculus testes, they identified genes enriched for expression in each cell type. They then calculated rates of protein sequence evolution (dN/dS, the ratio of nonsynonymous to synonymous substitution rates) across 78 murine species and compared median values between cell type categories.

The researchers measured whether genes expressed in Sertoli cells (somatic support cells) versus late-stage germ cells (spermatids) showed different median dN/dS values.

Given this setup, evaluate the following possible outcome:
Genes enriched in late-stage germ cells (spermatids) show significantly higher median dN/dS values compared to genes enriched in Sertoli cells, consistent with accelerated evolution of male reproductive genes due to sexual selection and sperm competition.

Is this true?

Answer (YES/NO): YES